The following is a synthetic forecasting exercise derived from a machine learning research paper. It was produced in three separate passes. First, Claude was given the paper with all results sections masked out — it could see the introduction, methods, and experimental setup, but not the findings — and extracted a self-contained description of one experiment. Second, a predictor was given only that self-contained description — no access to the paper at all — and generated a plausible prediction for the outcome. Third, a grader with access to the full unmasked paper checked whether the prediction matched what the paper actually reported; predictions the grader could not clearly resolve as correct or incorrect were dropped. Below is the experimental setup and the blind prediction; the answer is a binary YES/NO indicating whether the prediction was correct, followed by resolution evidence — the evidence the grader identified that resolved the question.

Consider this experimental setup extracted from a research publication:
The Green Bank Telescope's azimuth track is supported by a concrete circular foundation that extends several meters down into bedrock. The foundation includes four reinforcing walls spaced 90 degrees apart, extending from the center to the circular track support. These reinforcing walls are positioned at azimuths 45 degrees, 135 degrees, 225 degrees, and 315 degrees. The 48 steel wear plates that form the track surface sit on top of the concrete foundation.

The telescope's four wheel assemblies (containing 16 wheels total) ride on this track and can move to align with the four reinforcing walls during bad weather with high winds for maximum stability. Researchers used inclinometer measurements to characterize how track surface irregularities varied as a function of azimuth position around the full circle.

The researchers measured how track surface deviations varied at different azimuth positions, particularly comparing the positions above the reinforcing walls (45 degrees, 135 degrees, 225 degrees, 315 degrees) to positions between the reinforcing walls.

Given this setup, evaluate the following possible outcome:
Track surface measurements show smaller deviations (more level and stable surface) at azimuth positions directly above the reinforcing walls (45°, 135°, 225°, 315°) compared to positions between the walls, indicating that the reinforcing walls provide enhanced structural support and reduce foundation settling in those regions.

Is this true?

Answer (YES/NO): YES